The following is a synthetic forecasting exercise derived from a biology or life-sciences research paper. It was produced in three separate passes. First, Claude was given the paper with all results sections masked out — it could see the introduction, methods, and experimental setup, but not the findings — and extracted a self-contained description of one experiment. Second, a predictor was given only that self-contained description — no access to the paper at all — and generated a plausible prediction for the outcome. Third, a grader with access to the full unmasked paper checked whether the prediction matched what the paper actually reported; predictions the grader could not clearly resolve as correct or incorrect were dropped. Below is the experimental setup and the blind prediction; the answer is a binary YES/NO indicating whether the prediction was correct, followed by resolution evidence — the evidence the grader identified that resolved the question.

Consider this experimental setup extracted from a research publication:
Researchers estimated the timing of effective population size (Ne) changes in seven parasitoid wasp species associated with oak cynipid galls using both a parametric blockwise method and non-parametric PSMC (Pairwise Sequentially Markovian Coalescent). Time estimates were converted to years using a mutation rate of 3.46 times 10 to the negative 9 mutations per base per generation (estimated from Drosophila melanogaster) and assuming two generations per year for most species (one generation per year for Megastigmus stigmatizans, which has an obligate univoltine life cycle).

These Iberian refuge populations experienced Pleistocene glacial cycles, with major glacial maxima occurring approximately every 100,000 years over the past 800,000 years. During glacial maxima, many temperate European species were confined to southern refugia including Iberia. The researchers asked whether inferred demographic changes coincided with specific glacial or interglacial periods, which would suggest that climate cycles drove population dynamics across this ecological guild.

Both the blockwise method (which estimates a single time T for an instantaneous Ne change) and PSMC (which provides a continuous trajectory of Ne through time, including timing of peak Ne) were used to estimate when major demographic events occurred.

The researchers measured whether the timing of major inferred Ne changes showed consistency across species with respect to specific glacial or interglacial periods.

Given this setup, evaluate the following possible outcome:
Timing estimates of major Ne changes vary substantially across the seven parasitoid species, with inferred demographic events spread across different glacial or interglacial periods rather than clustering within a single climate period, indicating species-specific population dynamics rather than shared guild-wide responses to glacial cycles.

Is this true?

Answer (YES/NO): YES